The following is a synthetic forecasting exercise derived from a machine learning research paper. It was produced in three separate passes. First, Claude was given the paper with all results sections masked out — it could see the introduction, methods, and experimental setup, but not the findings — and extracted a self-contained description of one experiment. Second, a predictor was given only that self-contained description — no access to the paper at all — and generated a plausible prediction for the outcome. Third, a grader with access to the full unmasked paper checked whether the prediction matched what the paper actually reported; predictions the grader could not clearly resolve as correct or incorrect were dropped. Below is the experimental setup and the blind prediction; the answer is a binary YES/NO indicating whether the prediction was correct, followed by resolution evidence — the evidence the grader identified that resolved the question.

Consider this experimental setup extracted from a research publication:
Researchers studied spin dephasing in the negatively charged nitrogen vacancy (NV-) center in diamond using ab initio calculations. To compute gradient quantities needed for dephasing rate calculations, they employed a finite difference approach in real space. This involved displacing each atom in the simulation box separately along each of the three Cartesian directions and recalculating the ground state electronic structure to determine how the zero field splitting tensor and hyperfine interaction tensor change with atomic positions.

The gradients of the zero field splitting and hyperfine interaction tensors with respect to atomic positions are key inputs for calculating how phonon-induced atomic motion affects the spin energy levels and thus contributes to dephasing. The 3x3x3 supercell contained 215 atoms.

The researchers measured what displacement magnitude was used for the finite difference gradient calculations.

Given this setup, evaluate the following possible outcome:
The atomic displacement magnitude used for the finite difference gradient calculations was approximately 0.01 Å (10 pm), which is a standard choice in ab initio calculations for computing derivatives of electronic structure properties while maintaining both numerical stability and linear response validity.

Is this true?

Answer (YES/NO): NO